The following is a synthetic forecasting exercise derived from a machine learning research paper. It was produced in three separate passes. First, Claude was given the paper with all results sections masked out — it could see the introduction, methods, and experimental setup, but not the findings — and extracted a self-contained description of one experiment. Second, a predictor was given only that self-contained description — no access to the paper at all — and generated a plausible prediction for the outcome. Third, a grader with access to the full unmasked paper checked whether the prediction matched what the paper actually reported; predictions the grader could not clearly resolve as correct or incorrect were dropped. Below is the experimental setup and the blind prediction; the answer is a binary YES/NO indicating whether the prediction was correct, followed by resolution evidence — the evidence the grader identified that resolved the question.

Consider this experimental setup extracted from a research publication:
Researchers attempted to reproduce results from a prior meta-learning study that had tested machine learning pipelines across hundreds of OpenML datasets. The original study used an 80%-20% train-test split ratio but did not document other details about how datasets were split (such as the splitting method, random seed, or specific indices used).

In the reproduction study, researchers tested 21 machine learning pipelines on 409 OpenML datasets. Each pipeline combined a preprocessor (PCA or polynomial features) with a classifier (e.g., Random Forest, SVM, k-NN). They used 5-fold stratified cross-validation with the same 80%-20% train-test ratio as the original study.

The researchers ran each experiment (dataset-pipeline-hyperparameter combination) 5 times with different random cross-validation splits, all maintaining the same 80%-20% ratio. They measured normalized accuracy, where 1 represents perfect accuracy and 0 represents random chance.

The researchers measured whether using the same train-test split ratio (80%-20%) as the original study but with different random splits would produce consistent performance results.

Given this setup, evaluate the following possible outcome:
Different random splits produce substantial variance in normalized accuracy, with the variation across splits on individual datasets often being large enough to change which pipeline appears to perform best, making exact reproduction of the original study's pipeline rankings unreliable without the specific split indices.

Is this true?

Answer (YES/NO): YES